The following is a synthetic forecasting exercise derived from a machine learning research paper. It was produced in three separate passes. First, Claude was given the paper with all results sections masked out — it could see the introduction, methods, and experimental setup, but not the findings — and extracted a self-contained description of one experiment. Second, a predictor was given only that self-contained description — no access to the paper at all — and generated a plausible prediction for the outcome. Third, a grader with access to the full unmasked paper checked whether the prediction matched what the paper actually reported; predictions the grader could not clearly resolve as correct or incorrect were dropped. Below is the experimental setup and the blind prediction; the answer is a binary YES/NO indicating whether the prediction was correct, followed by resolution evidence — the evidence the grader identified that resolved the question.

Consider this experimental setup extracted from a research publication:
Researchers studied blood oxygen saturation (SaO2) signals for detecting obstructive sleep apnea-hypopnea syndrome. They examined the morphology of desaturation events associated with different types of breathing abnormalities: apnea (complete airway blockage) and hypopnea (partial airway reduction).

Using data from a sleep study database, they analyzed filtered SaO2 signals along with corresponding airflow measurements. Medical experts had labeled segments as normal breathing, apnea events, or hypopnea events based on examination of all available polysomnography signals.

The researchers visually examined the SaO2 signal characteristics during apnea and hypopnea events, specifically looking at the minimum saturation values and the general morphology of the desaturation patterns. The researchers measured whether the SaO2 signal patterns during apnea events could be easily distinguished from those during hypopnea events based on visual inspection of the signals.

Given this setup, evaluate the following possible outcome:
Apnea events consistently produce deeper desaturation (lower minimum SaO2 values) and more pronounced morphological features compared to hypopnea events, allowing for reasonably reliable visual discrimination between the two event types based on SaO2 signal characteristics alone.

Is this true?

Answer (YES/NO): NO